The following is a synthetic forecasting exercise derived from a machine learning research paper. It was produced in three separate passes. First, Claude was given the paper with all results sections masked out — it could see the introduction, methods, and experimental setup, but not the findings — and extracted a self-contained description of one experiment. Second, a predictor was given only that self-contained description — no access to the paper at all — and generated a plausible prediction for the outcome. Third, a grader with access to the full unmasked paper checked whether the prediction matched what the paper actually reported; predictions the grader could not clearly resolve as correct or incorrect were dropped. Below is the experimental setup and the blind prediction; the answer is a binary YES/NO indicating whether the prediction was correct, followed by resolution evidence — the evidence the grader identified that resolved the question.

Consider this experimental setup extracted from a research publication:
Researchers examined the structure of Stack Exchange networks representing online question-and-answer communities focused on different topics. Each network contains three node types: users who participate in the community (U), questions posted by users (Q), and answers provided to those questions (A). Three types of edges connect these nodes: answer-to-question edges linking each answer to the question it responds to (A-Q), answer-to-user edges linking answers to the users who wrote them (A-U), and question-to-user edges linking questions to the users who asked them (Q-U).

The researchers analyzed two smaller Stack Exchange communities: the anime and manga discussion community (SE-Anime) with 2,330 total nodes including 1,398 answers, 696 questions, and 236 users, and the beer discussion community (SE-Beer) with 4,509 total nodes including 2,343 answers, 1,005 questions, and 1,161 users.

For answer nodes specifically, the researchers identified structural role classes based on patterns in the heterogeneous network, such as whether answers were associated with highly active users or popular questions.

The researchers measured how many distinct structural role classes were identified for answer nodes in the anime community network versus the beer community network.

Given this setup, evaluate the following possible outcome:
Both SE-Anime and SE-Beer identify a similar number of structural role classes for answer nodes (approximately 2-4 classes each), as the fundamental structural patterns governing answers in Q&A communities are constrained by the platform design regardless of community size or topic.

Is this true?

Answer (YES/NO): NO